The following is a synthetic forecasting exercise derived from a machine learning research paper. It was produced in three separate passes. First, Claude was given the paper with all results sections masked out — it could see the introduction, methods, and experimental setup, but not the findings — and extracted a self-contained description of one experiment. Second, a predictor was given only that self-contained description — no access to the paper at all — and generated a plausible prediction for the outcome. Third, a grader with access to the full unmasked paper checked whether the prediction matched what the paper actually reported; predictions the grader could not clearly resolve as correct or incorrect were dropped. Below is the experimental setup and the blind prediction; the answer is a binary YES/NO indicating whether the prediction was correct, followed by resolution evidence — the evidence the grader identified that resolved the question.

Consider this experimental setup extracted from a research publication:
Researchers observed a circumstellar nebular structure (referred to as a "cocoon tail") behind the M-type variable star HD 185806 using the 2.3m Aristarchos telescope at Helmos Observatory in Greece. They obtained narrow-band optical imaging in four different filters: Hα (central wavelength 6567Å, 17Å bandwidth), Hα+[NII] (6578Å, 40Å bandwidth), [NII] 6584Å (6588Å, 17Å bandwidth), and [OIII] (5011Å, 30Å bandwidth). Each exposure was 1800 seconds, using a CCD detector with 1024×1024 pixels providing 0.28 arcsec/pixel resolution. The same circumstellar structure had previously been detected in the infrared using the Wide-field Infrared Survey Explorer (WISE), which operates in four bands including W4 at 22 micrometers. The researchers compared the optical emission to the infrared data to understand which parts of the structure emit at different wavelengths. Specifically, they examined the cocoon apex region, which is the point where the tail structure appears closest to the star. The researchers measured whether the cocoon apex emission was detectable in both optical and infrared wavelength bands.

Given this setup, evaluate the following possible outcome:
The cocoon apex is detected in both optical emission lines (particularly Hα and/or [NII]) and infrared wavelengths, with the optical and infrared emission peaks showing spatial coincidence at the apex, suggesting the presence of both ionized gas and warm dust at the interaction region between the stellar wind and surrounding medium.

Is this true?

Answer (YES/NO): NO